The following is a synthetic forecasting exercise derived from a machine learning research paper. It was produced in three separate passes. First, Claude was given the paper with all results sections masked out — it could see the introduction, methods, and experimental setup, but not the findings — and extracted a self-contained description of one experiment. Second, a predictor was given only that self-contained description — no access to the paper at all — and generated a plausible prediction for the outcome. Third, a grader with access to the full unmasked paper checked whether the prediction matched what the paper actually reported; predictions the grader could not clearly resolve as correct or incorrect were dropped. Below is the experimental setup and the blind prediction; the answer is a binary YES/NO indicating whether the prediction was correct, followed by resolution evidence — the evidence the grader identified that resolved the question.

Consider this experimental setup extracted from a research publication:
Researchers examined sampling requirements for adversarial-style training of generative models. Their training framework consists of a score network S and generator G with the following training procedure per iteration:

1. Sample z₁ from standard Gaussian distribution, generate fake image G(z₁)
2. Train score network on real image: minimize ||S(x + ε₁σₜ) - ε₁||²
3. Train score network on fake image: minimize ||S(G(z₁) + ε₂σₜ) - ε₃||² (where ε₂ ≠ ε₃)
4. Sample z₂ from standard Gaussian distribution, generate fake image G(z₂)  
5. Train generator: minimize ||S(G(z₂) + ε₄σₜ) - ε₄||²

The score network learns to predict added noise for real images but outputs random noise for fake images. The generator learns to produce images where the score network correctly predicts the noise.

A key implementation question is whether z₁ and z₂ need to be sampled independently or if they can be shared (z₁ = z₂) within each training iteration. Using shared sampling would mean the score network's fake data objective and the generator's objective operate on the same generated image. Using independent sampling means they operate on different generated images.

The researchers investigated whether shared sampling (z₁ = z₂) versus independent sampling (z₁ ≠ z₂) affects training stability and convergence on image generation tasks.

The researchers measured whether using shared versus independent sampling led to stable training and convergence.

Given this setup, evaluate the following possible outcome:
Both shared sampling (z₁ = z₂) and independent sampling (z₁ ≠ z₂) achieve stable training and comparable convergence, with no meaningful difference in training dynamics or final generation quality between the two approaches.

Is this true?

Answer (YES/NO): NO